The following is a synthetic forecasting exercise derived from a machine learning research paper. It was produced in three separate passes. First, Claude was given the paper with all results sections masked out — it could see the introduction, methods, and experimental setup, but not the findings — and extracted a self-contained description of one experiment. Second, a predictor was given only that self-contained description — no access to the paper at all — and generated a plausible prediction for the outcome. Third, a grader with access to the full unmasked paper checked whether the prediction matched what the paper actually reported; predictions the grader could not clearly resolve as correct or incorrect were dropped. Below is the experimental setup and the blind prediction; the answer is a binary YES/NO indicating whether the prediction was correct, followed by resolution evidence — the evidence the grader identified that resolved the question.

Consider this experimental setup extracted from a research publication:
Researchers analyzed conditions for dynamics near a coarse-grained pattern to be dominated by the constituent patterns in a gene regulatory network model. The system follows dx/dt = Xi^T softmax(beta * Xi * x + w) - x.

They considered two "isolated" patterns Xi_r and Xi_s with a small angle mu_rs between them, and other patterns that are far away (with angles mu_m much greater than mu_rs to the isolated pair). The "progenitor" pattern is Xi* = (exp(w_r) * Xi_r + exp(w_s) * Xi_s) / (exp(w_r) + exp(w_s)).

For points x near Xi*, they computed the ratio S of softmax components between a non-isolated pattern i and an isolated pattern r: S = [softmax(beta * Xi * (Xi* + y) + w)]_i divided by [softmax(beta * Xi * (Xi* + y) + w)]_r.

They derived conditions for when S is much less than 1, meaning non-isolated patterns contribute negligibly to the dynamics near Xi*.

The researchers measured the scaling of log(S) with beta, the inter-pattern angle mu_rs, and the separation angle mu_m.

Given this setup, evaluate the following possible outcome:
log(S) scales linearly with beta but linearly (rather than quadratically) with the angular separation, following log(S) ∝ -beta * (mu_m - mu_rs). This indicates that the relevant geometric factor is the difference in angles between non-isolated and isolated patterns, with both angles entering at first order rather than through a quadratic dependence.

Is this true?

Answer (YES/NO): NO